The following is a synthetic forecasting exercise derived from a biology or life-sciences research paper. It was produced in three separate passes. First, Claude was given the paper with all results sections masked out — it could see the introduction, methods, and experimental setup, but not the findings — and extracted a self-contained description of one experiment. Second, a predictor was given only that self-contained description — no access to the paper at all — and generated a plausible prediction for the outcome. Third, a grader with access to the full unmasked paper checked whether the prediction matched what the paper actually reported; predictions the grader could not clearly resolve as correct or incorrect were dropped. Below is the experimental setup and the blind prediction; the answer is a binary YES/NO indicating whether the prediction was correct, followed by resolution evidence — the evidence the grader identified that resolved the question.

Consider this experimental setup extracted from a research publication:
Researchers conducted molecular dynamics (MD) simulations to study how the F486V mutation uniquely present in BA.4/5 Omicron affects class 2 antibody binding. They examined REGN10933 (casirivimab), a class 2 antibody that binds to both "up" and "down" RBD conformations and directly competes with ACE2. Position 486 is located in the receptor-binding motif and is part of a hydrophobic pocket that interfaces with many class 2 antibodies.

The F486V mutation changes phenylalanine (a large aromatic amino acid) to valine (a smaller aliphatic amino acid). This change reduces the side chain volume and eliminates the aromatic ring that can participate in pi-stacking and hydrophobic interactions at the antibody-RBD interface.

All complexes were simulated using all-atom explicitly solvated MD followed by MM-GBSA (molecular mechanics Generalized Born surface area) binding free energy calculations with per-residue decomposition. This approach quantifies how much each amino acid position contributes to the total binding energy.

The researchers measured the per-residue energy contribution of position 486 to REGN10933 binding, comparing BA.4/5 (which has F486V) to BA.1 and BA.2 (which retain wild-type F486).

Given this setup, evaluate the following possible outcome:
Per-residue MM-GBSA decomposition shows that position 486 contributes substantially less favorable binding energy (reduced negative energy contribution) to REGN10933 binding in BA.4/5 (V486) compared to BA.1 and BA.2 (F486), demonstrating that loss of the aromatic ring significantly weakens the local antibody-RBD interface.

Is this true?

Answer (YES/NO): YES